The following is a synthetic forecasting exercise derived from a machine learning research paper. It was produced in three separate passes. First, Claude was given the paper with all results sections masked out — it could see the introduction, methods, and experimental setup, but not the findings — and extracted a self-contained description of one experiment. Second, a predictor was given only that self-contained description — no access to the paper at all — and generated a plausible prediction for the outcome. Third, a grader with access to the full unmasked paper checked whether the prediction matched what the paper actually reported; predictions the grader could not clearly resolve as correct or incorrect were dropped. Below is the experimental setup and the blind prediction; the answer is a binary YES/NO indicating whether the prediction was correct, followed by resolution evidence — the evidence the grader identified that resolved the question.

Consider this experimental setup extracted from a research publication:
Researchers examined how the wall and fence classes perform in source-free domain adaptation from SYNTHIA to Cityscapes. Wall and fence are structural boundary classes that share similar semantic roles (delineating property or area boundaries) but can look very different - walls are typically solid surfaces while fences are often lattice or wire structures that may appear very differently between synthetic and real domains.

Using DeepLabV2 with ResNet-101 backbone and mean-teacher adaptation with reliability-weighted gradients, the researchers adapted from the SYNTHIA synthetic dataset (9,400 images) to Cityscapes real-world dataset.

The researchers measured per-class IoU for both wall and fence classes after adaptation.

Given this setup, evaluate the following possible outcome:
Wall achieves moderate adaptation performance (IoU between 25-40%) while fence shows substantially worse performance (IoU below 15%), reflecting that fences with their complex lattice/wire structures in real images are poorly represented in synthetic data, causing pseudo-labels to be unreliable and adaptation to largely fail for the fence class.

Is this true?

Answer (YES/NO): NO